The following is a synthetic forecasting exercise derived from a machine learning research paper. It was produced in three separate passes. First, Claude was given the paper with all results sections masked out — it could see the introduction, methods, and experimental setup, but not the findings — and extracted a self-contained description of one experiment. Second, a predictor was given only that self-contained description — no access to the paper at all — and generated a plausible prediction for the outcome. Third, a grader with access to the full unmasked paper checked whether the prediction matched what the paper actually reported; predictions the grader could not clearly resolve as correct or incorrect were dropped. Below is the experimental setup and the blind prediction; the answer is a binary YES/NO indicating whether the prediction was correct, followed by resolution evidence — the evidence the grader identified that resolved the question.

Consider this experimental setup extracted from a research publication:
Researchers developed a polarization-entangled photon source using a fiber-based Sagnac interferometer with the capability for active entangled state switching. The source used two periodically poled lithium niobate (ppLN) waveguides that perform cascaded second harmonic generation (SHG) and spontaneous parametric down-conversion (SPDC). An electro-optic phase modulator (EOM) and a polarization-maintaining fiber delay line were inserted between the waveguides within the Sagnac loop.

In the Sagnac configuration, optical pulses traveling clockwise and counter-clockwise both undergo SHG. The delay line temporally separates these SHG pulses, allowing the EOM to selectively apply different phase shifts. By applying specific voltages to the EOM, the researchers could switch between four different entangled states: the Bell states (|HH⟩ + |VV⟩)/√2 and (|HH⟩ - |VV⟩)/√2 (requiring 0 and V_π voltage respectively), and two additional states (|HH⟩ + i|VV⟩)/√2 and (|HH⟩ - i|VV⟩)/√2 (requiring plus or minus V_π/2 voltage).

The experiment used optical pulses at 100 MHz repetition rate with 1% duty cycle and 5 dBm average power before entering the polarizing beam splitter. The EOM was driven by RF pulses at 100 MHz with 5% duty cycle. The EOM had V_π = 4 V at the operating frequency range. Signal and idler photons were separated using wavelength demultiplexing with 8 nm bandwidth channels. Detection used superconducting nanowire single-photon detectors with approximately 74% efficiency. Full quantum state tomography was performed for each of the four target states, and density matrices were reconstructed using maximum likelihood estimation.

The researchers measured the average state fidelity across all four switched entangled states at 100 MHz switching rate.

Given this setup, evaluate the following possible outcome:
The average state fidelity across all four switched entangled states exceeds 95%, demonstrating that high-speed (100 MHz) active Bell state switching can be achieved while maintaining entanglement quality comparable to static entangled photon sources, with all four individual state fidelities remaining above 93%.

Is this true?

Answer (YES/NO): NO